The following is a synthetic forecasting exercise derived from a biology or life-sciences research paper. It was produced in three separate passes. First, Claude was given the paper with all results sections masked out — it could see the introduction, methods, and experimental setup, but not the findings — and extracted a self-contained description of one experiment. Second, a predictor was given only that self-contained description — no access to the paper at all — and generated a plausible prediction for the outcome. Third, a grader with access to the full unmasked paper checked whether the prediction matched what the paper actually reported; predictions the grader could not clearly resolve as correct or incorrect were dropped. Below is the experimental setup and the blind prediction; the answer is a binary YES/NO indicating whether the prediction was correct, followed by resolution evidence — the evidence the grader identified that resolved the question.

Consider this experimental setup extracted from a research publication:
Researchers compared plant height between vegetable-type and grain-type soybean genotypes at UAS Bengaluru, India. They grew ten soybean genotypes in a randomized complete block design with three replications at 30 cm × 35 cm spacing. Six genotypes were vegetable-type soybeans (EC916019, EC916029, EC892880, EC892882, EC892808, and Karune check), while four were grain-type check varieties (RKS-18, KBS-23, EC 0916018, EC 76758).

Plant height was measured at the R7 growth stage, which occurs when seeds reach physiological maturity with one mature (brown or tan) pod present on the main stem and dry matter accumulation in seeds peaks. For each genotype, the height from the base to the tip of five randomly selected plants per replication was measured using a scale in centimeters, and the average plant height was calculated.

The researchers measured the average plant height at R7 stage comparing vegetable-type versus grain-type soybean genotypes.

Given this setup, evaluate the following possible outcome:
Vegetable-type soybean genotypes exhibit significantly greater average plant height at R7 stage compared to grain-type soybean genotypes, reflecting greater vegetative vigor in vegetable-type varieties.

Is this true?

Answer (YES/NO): YES